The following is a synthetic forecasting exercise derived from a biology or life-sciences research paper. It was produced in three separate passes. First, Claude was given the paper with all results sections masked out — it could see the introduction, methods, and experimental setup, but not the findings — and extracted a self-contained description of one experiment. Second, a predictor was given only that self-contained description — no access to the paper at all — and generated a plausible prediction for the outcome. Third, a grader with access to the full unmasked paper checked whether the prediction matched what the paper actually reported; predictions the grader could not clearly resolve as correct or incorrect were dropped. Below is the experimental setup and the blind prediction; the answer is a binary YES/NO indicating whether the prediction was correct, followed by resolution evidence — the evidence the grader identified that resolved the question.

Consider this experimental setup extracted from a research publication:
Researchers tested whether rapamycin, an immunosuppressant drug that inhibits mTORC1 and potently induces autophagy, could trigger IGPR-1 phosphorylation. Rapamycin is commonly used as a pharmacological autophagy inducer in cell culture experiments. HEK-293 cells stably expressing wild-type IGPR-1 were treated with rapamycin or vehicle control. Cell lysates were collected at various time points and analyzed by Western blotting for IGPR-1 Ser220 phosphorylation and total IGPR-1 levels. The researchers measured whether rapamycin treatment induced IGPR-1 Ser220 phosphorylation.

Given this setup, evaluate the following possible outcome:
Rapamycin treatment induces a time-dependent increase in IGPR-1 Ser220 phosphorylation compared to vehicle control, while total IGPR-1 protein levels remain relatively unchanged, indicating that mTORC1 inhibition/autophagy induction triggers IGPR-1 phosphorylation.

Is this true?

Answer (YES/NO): NO